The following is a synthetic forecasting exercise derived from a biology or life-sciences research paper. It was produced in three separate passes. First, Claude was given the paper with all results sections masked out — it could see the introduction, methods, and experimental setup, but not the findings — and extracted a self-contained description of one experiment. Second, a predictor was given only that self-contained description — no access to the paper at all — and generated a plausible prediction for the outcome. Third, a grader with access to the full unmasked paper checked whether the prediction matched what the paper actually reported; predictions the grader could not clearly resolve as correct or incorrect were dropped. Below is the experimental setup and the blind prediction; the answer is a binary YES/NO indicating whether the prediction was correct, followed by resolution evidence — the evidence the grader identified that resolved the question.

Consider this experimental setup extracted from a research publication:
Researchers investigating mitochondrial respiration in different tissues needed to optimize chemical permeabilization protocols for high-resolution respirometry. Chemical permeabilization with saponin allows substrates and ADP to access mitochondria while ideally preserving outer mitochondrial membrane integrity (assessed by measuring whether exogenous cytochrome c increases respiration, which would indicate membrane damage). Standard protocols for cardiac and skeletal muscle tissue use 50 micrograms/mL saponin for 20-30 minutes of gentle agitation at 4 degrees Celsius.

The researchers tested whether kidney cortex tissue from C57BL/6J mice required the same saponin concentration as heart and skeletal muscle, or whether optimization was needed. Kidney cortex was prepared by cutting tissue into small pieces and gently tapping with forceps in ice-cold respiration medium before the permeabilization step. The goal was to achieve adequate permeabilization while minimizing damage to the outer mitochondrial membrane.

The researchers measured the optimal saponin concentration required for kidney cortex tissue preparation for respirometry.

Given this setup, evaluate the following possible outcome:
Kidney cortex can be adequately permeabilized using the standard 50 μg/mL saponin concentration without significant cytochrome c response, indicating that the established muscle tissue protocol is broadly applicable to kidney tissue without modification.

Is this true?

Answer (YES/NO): NO